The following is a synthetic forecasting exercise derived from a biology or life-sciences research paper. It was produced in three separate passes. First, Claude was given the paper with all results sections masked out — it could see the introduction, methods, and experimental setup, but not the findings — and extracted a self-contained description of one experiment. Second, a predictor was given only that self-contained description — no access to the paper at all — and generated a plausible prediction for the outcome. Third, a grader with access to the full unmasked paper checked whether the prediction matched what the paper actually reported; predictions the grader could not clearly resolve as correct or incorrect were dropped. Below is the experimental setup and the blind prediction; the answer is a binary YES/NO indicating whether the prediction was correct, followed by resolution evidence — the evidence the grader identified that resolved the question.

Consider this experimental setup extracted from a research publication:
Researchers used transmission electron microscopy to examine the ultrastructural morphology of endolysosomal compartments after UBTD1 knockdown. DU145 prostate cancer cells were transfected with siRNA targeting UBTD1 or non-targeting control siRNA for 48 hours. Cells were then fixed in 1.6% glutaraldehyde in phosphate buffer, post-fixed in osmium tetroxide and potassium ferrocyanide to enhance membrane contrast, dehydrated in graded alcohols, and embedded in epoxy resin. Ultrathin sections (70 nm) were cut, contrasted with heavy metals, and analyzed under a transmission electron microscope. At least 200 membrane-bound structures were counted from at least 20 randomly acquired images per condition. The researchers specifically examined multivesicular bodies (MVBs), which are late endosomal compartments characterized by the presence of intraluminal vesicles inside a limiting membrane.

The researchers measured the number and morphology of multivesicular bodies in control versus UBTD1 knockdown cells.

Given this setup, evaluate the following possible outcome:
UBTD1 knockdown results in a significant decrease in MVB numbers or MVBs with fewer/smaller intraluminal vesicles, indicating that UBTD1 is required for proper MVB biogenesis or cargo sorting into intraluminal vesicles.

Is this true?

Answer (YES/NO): NO